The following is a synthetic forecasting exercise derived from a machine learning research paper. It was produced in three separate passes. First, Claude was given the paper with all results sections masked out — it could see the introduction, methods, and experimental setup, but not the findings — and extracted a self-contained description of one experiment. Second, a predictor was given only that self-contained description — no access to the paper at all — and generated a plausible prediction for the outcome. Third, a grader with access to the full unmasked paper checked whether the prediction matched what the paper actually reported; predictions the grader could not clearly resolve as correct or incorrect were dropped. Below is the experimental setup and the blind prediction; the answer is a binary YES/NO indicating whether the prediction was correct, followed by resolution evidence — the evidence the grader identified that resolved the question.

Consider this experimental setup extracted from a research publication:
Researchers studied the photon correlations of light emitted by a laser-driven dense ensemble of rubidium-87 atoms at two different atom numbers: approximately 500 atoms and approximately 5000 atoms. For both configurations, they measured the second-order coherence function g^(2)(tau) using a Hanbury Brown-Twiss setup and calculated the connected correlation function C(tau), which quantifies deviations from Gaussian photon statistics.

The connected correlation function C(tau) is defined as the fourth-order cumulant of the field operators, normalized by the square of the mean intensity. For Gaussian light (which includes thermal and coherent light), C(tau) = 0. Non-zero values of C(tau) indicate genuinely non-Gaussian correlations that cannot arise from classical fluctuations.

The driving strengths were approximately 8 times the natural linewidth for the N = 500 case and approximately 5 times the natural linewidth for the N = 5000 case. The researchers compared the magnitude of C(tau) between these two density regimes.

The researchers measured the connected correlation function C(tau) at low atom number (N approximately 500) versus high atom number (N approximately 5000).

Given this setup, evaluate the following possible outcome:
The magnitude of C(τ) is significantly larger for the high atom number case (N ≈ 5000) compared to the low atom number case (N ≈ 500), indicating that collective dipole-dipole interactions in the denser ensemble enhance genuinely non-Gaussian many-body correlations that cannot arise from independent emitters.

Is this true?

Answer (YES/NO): YES